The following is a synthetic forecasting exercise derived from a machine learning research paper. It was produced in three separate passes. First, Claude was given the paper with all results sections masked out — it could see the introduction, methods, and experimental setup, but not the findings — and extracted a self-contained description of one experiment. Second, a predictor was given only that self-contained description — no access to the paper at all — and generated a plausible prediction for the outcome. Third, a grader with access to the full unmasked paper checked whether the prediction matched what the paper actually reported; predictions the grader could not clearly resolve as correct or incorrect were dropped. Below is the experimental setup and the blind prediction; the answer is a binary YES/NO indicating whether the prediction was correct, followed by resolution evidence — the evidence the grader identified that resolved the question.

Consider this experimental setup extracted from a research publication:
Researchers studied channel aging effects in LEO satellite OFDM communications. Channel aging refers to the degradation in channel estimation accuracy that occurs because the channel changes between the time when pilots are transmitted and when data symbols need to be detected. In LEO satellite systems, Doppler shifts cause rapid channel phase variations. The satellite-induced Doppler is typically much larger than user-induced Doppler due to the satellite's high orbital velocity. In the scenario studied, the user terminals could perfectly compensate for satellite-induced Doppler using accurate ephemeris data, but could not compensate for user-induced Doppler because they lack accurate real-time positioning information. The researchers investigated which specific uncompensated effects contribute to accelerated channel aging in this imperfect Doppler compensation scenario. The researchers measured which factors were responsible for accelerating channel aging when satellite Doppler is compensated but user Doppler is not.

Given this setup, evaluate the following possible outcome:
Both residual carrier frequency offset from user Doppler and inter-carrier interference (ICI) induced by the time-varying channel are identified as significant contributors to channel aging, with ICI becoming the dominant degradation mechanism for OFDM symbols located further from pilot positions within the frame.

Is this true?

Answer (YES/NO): NO